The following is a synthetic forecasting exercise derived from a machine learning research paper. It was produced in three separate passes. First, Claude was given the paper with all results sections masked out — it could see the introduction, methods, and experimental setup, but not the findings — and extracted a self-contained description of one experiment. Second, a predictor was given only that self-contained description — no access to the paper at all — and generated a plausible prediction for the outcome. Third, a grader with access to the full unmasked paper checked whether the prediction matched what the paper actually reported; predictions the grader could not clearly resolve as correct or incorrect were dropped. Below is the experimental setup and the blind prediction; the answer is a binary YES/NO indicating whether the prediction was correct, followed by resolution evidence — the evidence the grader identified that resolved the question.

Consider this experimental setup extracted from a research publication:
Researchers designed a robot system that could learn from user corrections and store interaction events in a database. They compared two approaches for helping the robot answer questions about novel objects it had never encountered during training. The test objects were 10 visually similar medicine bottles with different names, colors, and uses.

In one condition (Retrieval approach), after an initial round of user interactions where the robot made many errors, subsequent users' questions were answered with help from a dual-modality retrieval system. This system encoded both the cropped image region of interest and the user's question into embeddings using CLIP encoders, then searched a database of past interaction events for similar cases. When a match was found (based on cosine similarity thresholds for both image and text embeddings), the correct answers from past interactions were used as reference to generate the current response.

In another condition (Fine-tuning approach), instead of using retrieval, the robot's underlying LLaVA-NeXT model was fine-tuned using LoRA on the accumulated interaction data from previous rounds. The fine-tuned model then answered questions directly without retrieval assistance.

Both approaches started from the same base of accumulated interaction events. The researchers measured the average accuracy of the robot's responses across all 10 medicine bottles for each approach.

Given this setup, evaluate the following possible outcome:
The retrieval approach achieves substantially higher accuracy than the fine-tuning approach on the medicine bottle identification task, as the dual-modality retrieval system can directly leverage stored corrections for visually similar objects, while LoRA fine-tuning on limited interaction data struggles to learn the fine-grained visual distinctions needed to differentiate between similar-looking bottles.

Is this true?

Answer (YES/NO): NO